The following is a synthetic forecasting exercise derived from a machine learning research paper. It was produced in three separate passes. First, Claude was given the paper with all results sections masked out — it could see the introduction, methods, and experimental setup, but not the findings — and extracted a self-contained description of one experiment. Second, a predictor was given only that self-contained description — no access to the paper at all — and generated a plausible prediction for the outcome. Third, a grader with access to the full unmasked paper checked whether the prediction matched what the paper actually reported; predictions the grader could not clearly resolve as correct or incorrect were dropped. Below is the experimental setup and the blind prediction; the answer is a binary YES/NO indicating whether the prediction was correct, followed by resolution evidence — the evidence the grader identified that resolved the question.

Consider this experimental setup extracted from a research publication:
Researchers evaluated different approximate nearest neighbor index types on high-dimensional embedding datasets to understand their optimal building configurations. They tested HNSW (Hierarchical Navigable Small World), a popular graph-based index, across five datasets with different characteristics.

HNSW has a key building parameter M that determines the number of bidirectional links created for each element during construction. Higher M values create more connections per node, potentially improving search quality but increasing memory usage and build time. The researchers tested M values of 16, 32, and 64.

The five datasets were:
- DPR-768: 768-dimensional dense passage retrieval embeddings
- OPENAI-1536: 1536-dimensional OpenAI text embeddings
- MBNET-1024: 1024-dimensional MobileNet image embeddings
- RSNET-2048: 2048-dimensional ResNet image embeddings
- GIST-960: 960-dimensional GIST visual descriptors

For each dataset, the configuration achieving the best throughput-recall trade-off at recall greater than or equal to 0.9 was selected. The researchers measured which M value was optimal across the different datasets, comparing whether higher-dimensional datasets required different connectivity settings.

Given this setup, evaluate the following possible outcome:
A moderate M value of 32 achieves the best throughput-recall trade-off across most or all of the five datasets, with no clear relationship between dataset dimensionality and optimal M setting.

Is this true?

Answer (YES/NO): YES